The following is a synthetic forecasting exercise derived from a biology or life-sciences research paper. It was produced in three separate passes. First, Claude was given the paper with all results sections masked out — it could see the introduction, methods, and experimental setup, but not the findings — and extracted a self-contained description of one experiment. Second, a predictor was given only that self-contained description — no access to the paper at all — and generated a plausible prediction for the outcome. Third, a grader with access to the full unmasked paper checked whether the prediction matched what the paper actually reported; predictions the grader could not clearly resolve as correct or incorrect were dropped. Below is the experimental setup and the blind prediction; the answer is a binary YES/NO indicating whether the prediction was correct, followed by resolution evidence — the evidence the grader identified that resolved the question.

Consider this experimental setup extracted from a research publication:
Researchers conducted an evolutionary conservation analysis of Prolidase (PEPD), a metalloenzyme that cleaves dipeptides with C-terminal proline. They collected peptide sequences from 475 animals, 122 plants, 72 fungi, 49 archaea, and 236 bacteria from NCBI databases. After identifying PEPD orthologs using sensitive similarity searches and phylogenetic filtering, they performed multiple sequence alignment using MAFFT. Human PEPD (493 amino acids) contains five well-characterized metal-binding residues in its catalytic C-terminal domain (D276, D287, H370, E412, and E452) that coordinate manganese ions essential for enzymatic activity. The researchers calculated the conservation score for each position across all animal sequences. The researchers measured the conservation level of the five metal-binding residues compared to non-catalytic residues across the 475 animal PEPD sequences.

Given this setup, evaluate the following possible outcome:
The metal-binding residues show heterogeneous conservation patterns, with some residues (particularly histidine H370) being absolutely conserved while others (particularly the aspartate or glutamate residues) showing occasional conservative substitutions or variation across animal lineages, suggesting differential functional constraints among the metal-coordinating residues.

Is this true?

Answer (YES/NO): NO